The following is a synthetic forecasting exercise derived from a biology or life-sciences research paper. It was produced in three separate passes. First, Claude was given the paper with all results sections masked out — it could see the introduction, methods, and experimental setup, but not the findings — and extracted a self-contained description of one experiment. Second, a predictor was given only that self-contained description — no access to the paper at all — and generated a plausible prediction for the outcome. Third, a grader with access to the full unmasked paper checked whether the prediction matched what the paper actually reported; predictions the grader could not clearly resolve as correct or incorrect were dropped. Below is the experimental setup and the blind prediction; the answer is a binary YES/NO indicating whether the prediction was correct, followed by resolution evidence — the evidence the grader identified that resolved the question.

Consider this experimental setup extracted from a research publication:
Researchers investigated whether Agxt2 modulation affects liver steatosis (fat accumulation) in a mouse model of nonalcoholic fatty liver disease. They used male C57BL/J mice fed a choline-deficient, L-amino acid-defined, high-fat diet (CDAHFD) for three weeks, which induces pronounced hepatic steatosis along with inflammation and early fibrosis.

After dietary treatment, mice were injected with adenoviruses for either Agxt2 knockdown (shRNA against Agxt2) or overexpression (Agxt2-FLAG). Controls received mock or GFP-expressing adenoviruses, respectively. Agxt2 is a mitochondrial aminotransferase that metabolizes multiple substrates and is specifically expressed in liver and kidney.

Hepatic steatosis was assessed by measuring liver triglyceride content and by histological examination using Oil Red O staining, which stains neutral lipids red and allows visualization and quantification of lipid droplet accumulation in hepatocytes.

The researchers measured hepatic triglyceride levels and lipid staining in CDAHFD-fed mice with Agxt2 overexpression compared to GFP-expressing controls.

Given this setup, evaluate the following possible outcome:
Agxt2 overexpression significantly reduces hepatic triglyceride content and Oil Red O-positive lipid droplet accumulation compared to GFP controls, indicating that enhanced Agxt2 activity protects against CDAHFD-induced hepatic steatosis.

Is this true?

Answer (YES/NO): NO